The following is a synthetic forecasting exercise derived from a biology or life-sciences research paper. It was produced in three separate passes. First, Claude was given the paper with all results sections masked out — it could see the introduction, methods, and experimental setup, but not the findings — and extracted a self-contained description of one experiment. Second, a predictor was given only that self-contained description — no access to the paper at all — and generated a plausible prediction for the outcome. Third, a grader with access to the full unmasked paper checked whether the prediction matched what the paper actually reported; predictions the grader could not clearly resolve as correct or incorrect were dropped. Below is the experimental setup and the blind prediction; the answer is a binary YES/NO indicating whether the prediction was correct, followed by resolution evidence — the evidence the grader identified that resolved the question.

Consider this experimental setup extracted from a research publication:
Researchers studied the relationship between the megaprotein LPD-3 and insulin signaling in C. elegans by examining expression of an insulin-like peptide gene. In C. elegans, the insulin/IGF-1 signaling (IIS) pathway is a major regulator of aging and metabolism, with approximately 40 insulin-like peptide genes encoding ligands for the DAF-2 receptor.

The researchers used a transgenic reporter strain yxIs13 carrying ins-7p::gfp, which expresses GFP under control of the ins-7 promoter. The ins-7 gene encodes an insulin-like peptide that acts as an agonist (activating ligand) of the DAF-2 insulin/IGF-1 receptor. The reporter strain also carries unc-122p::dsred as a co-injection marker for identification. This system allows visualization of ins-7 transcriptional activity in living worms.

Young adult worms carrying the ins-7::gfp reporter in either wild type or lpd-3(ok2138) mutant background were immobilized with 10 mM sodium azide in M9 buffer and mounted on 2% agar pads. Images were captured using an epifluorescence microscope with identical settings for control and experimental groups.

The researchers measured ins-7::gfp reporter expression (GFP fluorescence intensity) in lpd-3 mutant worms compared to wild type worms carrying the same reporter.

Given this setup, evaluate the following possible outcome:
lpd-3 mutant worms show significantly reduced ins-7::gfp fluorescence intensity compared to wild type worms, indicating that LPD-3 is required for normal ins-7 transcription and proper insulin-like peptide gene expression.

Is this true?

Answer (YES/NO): NO